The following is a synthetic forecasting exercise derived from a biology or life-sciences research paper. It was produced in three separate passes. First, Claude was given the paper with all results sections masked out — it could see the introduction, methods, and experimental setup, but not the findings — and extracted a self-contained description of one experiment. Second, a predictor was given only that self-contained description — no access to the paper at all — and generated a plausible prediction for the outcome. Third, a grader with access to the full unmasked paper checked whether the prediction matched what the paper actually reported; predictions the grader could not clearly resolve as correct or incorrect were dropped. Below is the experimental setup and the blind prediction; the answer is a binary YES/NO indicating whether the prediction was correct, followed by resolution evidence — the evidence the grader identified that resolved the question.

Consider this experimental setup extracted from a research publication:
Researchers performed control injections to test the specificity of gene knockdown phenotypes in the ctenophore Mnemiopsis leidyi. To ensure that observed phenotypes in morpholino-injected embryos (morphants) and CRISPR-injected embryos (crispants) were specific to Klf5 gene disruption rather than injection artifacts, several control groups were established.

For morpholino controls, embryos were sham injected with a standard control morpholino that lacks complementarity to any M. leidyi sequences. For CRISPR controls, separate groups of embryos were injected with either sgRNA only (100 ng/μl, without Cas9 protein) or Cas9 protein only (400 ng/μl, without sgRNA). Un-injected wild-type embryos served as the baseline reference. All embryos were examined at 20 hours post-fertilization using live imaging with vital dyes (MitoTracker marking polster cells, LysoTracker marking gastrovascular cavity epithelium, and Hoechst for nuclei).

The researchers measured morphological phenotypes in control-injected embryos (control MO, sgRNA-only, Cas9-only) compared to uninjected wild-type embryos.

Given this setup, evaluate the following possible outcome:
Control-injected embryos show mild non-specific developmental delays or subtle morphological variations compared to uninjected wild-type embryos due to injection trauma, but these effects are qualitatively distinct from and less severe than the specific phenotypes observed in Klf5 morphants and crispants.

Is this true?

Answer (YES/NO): NO